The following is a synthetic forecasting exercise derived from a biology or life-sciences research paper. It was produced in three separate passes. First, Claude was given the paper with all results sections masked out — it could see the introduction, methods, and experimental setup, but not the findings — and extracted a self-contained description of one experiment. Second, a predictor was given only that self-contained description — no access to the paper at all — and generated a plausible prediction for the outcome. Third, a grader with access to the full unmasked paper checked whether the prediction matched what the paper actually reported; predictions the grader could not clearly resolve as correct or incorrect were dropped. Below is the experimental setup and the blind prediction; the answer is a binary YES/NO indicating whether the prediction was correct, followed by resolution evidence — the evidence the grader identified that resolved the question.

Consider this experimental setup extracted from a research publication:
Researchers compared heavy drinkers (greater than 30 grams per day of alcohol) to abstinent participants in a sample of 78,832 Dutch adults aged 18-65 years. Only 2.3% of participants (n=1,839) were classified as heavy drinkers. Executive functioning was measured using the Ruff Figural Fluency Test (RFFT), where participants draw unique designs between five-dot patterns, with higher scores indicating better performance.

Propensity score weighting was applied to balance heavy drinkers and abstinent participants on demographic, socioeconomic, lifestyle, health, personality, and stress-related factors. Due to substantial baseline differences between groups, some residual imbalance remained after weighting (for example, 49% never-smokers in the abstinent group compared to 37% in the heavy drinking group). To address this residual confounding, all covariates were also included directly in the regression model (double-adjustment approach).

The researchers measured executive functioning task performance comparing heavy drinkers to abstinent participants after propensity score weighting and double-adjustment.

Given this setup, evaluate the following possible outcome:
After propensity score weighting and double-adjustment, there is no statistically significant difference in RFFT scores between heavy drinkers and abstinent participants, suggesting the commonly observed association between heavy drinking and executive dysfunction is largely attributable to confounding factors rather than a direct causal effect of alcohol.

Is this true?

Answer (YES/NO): YES